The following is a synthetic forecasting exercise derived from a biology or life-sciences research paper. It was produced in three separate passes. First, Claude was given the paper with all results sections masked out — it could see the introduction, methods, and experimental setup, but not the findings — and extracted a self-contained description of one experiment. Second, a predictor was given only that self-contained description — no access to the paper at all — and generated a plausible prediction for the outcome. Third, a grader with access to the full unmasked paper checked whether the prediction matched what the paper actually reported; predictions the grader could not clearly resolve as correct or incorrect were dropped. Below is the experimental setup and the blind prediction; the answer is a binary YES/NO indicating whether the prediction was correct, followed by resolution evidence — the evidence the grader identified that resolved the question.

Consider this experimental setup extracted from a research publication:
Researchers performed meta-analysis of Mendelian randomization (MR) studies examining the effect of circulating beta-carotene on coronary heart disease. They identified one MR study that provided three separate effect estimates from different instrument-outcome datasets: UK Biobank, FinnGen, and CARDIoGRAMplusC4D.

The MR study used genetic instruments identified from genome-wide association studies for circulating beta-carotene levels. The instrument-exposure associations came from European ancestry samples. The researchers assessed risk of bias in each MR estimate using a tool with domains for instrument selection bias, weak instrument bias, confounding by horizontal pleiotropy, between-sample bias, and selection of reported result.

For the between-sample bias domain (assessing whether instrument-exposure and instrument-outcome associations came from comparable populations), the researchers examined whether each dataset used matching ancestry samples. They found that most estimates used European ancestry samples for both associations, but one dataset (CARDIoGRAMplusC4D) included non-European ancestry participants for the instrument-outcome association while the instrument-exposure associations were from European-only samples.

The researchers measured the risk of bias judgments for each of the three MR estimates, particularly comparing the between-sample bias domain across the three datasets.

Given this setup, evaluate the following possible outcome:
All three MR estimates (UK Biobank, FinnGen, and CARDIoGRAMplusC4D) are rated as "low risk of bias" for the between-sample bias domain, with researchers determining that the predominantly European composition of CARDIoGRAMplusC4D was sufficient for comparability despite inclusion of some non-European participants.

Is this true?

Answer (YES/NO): NO